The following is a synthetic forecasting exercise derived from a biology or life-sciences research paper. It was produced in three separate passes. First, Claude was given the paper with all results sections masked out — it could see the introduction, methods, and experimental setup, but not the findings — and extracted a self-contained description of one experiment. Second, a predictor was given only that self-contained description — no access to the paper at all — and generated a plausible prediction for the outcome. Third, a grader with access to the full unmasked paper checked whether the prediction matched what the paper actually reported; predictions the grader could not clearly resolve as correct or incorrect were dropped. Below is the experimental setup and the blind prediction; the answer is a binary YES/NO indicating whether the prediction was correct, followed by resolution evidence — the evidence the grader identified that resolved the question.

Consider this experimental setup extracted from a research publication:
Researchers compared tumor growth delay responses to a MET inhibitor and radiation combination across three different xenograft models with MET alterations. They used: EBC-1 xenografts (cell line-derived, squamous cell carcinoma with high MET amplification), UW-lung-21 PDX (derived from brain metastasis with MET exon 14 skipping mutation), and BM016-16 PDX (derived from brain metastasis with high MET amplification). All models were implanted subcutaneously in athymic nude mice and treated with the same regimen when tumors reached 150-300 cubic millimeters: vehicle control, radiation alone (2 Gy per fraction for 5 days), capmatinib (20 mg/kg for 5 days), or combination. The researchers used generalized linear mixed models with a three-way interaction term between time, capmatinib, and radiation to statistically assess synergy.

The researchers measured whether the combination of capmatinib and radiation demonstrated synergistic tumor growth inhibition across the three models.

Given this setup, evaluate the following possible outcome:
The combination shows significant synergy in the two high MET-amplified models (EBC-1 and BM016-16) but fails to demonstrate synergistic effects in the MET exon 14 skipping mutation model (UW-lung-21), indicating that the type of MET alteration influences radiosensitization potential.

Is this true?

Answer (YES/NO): NO